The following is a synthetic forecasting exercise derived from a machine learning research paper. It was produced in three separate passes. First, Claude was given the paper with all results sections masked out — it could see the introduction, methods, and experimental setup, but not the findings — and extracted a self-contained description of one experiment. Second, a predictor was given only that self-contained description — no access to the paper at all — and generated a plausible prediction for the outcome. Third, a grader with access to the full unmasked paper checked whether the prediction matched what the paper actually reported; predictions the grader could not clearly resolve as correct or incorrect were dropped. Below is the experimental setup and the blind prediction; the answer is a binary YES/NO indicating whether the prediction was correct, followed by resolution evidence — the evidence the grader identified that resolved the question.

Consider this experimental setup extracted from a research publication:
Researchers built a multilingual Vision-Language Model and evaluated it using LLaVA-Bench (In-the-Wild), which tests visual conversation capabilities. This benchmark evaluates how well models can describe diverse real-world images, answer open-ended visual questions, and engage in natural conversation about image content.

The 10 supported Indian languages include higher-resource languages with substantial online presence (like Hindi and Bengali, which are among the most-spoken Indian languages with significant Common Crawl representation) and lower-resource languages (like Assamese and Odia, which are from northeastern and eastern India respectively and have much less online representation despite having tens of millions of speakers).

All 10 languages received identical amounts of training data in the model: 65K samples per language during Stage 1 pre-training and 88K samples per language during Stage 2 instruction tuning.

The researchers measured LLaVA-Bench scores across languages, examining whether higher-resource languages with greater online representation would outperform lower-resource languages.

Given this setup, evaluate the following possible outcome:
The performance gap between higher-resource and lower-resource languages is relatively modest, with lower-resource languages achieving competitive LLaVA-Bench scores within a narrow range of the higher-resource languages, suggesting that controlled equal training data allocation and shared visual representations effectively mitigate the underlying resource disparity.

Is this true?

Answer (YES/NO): NO